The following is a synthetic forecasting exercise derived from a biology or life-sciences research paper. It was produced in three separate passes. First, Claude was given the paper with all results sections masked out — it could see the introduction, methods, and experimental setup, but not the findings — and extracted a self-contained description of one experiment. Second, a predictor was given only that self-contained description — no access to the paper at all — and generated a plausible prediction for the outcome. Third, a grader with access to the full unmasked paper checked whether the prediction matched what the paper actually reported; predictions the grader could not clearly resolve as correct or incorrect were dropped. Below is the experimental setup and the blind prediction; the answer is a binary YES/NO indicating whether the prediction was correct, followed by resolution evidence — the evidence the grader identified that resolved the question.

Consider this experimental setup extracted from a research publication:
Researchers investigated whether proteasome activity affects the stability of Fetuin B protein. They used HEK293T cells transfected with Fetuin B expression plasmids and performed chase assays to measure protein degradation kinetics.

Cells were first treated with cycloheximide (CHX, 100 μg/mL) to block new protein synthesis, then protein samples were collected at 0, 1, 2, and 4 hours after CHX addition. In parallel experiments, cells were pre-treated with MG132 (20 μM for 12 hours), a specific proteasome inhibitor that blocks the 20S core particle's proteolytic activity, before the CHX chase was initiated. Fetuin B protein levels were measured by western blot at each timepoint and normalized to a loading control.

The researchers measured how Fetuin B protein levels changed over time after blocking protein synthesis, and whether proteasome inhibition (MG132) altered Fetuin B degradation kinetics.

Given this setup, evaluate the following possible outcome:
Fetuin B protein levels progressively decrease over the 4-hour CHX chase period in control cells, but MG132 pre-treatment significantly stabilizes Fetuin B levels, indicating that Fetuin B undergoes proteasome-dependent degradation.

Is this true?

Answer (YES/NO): YES